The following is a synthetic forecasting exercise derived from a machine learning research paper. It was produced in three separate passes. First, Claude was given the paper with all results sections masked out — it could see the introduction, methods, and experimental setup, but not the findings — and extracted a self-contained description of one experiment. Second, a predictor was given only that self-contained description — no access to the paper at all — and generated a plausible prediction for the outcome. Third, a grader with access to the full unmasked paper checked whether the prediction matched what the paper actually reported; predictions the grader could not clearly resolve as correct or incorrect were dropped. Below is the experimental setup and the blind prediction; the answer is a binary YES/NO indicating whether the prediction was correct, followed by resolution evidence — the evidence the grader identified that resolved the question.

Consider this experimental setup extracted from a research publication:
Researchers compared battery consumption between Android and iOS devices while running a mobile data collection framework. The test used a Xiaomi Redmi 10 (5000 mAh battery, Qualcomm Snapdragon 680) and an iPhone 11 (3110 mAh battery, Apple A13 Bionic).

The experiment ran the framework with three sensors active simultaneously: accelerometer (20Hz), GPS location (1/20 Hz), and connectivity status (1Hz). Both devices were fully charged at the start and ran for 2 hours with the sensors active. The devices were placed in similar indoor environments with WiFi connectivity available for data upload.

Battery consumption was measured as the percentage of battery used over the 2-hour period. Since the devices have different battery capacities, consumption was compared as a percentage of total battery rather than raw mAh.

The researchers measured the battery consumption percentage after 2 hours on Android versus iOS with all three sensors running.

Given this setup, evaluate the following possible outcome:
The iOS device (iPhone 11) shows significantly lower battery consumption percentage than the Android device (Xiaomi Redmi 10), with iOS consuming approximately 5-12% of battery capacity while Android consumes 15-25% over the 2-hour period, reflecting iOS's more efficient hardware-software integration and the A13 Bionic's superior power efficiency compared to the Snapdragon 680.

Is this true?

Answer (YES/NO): NO